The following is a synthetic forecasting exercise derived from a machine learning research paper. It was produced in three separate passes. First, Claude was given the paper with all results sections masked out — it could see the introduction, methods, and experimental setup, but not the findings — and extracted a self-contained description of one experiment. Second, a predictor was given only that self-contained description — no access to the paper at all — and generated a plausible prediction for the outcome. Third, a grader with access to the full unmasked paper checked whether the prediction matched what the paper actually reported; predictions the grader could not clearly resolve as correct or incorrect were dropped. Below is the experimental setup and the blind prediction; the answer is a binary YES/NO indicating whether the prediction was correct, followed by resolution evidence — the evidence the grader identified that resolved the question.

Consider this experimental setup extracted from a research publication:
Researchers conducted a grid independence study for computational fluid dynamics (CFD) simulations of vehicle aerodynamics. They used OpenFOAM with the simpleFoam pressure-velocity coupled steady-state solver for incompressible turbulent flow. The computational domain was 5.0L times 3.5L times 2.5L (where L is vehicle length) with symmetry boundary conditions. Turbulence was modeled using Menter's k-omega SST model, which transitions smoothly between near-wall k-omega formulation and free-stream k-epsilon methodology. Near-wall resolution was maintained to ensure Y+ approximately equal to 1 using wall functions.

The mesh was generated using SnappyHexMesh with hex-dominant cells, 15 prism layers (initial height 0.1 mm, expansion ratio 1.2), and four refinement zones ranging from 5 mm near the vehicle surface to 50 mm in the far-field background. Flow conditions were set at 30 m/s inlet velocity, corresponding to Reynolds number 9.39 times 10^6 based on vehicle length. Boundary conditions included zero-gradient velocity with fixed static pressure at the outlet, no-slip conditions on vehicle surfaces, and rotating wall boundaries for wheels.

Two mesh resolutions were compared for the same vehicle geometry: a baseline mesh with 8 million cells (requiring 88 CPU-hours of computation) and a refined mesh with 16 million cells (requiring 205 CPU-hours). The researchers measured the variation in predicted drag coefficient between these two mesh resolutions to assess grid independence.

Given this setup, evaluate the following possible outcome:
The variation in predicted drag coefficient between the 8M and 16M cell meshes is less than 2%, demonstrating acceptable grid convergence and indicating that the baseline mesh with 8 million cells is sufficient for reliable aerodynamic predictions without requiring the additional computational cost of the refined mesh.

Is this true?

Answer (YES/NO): YES